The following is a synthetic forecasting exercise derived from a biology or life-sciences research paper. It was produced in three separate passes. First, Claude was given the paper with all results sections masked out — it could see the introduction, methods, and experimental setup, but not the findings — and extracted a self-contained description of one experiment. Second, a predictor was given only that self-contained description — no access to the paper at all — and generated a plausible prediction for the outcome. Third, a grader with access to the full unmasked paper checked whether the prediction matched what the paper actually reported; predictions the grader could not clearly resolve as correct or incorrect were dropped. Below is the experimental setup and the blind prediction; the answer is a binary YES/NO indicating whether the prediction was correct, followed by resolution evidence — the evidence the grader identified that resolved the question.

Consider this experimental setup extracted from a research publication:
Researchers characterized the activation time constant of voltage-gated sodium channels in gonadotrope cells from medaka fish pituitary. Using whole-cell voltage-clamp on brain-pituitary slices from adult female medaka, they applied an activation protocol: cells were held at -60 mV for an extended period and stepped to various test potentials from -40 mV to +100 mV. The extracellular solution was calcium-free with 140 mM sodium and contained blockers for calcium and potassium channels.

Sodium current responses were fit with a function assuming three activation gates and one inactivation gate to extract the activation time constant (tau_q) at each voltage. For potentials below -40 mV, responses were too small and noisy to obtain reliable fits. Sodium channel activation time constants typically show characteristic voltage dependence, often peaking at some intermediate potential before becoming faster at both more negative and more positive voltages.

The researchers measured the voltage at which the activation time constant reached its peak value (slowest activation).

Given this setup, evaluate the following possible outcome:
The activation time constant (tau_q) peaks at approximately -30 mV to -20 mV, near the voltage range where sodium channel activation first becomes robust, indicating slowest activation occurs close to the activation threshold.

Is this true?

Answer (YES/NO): YES